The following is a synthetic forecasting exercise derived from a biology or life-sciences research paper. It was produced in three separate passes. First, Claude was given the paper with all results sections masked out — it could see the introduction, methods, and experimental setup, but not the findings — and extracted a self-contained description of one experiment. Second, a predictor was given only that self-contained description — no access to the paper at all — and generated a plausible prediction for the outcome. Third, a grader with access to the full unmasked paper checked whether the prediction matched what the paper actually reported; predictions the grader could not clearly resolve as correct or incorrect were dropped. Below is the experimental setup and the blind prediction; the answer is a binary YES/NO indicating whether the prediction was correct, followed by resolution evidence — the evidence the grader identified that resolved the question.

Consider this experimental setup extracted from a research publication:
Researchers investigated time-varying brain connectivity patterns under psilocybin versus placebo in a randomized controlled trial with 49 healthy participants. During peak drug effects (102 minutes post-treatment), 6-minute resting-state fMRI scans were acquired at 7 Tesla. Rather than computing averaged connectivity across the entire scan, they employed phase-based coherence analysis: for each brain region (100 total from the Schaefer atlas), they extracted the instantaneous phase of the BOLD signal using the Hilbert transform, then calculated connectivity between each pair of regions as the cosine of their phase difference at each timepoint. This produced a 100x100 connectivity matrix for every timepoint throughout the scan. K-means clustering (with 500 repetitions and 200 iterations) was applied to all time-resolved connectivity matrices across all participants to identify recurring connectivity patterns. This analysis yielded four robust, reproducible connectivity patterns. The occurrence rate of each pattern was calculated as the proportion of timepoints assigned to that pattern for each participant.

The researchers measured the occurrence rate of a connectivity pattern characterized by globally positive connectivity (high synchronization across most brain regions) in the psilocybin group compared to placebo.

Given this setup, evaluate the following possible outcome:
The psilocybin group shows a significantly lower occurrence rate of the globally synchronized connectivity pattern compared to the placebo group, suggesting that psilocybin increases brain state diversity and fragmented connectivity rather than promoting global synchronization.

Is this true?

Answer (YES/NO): NO